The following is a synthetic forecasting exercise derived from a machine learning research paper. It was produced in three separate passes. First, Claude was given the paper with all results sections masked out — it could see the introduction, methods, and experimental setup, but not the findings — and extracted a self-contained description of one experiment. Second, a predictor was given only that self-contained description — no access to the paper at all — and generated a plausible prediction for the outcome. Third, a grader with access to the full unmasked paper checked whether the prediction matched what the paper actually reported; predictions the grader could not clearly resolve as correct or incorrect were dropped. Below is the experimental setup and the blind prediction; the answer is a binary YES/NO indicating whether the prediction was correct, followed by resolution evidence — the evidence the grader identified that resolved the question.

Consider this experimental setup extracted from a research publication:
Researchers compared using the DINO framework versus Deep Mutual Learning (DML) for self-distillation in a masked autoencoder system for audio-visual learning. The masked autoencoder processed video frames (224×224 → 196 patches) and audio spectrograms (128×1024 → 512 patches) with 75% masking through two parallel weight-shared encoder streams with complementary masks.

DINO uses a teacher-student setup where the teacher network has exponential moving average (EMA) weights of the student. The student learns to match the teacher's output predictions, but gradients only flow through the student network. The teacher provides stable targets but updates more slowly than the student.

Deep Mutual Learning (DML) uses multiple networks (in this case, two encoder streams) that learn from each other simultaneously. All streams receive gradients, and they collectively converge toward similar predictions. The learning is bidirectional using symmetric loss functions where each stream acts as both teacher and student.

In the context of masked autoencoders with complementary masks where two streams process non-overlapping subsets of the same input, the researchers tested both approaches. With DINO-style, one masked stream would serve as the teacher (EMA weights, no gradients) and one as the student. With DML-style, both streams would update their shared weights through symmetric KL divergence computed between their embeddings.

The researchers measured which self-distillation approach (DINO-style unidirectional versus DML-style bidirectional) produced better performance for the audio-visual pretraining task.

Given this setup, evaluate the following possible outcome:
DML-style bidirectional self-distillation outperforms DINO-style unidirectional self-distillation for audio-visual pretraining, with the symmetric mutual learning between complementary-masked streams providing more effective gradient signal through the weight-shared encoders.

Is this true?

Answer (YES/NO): YES